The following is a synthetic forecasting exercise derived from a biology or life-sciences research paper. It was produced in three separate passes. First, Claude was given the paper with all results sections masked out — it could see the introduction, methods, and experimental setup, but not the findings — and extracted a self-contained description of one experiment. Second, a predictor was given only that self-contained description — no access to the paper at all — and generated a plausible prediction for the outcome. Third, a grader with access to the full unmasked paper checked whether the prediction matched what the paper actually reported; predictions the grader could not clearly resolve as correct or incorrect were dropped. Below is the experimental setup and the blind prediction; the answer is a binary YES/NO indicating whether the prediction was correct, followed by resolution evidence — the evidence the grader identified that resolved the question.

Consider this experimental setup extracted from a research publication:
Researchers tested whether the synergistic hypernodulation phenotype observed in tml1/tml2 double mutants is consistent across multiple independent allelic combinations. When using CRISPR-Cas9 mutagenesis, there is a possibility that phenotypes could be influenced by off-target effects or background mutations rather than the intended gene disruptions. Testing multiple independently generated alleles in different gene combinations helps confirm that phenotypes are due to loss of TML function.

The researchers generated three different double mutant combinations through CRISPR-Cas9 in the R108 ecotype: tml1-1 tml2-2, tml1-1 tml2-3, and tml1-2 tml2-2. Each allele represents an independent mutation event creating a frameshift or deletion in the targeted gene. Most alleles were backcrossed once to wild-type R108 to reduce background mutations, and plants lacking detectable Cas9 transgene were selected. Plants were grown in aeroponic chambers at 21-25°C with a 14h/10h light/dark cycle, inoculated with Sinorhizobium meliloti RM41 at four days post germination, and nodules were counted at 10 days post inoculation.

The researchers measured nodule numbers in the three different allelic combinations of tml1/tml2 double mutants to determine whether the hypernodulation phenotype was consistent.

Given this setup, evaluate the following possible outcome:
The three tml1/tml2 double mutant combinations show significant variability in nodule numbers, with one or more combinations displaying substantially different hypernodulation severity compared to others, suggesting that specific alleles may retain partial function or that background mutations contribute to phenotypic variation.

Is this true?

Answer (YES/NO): NO